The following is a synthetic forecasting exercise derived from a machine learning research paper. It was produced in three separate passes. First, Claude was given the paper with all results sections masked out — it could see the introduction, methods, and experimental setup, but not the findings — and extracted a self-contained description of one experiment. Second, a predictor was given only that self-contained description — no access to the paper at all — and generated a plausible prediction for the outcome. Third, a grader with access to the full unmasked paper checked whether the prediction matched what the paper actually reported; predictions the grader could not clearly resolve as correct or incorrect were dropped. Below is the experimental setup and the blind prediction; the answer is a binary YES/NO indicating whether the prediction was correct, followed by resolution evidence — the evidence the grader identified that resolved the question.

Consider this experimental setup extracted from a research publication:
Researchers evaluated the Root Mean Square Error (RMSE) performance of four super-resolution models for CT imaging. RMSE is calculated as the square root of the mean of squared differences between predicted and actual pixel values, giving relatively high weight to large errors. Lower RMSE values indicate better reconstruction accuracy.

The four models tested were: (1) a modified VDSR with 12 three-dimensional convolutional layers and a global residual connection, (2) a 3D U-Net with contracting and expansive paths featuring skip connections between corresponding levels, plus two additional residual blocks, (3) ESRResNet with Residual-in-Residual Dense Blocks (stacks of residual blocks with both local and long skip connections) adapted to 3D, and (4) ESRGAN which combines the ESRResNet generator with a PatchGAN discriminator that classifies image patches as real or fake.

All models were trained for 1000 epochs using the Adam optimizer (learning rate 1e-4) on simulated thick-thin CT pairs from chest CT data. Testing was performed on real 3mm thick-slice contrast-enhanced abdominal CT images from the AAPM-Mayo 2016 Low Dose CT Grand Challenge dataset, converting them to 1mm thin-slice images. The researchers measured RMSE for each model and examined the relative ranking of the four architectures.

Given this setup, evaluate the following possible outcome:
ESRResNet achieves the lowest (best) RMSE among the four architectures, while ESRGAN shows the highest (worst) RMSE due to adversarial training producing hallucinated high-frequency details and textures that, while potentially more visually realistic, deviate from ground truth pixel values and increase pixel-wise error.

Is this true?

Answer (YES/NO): NO